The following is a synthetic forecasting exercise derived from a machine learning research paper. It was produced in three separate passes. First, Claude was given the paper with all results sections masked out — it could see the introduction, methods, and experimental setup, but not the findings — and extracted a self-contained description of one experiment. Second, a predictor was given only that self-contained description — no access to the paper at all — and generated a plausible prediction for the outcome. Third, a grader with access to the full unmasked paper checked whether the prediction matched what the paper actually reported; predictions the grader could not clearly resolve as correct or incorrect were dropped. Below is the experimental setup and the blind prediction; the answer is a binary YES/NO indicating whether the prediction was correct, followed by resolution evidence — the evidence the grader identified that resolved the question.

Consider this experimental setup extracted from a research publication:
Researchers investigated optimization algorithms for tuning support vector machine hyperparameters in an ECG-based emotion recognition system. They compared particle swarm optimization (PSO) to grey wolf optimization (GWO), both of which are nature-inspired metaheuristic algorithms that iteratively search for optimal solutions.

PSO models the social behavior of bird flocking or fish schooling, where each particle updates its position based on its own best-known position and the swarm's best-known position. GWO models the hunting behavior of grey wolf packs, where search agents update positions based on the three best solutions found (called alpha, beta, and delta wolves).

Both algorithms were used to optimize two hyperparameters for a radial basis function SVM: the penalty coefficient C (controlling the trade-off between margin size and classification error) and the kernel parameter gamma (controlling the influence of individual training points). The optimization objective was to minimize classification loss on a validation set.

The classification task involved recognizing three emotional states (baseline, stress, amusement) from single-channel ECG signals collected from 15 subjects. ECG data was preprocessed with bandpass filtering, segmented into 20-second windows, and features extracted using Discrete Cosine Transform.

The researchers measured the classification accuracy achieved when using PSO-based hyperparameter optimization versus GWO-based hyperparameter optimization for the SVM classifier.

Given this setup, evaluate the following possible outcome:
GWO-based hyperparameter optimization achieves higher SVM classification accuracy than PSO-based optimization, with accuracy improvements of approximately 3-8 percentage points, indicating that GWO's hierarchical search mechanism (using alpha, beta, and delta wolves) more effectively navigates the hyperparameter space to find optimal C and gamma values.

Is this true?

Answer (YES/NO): YES